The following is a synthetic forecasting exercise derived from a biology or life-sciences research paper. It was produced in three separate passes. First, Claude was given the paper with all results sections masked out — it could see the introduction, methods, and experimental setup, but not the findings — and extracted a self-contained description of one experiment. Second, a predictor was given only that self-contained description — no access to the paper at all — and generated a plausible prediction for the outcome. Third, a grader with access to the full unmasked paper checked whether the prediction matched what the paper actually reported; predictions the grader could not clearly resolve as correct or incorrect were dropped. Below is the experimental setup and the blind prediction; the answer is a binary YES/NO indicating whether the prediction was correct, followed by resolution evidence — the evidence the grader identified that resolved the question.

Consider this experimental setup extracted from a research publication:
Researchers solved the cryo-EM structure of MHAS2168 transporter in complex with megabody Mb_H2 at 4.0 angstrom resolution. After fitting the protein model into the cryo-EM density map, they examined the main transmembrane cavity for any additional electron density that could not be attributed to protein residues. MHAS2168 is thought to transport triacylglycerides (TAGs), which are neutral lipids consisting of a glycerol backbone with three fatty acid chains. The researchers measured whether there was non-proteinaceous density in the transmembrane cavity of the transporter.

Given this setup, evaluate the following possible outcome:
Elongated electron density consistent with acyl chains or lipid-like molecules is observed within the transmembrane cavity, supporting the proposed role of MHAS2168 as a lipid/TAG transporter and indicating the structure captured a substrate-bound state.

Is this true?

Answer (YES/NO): YES